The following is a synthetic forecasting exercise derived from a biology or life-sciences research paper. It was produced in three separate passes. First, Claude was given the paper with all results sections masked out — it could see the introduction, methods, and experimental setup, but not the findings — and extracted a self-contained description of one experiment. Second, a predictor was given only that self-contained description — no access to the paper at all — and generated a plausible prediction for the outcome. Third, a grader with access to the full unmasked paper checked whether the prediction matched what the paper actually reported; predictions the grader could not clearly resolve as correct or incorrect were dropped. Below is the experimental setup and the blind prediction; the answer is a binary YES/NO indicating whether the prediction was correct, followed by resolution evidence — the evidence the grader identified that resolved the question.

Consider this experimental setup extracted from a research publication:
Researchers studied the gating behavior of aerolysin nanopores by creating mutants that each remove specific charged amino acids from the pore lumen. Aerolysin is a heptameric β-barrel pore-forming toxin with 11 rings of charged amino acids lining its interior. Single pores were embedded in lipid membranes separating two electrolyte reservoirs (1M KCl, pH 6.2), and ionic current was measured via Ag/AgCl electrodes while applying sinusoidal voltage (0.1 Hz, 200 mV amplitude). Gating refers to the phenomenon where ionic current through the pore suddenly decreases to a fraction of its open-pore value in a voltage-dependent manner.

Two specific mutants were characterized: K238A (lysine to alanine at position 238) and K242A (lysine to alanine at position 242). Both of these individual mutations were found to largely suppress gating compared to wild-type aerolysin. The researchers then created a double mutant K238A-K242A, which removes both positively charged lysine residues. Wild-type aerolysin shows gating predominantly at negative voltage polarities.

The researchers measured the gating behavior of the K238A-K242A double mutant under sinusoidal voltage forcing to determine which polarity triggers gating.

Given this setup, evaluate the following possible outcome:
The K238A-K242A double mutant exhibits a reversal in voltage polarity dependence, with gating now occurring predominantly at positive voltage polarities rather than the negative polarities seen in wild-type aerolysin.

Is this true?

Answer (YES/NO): YES